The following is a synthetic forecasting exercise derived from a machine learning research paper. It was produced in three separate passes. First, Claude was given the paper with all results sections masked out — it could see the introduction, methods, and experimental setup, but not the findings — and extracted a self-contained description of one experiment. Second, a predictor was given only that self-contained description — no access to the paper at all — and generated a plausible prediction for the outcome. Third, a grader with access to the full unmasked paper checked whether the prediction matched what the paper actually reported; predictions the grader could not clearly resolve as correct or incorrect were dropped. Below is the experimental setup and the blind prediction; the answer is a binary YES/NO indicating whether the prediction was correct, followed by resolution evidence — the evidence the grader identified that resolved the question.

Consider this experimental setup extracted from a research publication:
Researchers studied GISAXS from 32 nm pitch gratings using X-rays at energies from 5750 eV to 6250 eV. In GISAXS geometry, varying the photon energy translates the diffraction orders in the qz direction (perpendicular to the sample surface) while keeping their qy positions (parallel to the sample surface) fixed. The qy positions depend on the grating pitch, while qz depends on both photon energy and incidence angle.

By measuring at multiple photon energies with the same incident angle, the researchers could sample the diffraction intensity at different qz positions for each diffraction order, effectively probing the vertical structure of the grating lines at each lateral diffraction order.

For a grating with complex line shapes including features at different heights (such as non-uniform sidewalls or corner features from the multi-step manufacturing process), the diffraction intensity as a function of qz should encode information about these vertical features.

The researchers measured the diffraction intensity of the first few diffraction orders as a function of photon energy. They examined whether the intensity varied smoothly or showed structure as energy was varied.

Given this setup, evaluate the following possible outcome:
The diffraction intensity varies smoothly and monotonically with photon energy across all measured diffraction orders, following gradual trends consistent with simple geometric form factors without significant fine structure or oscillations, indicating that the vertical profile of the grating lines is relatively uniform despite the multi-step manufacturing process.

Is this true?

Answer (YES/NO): NO